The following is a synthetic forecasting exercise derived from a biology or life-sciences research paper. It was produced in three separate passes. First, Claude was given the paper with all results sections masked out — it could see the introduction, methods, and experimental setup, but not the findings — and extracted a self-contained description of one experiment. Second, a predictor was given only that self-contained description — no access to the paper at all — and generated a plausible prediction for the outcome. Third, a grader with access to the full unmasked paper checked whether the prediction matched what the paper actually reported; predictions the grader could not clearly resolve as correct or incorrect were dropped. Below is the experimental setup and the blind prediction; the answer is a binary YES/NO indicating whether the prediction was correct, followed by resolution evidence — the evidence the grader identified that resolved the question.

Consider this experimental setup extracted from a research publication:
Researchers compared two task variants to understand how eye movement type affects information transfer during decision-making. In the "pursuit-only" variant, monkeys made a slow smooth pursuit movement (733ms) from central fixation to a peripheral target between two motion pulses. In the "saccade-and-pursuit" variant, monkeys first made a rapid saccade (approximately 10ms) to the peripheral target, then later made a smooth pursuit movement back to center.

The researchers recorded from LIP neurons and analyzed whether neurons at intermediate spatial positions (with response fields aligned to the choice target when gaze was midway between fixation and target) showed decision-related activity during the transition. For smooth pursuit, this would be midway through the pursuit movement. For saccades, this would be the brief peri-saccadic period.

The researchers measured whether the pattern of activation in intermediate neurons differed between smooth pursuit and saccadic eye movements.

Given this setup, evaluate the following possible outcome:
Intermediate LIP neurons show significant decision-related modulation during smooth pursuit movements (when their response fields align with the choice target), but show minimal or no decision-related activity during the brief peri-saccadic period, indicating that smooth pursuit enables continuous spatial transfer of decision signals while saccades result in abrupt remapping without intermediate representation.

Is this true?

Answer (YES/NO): YES